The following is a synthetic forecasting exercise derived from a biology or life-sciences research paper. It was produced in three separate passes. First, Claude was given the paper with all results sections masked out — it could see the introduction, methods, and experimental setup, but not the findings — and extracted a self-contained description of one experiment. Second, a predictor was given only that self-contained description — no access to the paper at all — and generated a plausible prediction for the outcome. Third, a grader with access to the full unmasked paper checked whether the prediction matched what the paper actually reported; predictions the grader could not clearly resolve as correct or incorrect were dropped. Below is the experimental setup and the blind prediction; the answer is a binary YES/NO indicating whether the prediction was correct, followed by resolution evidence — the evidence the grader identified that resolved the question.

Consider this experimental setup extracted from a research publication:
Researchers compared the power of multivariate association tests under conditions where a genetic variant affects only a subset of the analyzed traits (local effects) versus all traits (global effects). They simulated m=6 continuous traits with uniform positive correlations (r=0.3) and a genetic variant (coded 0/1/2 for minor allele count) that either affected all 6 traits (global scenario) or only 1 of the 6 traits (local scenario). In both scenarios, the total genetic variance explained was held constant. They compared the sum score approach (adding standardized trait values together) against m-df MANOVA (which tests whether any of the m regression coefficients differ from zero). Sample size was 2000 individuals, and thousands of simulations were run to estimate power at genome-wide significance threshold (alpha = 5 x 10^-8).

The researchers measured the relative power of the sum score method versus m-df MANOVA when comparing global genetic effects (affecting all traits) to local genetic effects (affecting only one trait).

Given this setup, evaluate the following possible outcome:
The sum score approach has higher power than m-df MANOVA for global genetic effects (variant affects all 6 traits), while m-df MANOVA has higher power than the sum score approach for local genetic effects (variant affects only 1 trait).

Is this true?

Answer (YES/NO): YES